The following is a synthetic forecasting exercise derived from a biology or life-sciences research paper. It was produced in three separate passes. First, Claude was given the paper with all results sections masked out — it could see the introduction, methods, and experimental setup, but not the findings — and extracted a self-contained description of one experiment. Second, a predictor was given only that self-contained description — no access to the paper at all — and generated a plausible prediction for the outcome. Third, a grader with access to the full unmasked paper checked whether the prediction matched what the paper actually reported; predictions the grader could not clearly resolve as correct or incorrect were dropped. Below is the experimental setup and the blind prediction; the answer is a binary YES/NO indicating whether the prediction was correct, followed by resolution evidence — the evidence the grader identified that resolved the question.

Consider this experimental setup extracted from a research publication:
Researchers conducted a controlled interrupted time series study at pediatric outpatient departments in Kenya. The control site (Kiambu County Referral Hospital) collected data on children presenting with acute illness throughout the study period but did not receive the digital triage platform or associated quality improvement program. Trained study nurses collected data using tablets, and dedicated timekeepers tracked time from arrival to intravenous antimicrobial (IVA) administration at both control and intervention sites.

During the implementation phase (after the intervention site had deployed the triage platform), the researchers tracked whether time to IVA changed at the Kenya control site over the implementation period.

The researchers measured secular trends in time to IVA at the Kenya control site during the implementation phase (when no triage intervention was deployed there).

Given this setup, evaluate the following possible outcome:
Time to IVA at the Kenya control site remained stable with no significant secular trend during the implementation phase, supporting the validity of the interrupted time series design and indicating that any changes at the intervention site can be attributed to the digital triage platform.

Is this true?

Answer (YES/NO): NO